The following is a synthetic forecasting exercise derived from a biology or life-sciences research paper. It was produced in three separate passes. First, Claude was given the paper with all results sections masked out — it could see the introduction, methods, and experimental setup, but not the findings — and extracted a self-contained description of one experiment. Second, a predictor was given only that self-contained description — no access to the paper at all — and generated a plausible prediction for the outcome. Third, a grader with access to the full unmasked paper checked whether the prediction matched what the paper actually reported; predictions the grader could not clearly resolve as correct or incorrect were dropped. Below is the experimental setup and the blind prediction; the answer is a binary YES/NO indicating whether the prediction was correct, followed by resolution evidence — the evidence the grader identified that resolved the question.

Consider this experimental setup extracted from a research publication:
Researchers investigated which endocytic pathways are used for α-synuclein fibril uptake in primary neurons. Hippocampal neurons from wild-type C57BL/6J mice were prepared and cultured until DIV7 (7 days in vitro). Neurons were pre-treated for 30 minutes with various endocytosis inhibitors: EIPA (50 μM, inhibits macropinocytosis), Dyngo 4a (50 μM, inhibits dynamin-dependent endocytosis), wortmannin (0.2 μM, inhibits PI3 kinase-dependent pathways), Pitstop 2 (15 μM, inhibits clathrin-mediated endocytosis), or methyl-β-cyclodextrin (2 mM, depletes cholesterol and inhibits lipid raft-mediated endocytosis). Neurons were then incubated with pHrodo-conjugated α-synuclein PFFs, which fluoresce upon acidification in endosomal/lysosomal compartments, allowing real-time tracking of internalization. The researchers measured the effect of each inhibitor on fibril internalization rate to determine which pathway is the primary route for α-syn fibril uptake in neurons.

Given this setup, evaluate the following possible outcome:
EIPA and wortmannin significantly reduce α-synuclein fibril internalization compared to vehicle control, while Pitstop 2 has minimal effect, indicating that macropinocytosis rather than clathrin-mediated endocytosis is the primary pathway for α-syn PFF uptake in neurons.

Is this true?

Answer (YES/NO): NO